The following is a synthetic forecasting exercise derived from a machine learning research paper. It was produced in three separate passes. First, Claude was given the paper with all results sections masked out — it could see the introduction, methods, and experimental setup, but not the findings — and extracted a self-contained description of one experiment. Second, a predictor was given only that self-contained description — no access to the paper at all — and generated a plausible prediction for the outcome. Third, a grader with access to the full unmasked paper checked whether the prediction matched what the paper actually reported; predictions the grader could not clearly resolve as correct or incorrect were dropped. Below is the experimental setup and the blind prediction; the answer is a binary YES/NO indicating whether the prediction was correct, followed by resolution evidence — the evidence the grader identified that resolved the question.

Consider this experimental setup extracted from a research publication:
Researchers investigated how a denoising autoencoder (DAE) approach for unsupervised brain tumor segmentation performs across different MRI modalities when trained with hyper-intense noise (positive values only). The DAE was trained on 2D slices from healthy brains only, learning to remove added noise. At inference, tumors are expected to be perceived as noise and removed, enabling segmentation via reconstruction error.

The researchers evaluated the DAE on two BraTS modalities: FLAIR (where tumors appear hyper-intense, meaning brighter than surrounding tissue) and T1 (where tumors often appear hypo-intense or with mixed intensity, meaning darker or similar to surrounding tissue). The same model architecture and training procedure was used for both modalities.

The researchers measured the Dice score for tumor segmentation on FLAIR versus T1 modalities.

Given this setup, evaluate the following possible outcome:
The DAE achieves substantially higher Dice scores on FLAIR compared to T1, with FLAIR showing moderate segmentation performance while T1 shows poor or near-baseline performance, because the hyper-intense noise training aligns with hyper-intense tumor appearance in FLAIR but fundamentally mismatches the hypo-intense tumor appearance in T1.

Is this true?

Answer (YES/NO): NO